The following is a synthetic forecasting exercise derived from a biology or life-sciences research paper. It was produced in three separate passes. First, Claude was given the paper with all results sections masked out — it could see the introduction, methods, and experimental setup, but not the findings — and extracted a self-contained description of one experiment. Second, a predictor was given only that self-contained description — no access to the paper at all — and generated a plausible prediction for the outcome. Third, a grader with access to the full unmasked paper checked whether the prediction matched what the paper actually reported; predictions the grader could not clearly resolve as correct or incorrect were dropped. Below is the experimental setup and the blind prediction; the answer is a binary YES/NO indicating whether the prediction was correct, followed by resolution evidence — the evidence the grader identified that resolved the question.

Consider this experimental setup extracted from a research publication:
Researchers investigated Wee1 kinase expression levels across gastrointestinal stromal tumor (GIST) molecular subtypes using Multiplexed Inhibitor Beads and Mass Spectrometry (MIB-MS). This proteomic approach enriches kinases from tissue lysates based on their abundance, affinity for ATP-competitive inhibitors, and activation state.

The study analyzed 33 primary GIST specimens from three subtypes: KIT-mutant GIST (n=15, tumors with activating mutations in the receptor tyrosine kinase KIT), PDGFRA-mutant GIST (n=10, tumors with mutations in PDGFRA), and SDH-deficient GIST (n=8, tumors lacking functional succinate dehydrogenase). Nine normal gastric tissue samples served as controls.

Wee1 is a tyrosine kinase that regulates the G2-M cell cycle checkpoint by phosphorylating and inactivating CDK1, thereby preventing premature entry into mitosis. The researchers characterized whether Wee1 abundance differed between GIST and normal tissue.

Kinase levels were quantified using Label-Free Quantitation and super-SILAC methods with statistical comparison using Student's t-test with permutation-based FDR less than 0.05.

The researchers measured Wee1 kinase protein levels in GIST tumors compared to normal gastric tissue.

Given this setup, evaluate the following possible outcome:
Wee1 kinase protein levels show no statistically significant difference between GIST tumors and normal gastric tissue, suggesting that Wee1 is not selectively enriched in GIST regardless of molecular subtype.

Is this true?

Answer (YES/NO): NO